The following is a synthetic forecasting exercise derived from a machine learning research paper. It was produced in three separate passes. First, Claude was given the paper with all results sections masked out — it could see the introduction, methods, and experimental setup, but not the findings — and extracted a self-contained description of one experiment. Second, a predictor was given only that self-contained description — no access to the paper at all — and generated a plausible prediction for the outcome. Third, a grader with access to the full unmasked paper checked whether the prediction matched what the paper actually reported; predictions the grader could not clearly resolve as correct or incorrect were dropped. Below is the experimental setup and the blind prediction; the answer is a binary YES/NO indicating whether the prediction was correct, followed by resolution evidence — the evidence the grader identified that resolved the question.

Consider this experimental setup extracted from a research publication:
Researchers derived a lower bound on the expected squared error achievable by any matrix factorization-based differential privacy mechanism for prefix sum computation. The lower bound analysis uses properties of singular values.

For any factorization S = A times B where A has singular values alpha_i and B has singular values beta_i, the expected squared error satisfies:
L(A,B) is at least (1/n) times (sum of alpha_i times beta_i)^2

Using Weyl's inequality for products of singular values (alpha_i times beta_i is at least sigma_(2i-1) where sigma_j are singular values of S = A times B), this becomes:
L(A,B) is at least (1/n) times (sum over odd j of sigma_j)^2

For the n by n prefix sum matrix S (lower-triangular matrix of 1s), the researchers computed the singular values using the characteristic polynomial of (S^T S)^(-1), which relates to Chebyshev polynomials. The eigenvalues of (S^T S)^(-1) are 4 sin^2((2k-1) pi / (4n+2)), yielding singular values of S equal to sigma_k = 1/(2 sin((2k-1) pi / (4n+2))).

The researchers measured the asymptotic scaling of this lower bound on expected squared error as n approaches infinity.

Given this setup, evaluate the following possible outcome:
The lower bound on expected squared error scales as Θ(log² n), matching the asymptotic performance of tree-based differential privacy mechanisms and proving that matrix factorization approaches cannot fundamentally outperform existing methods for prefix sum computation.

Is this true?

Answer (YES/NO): NO